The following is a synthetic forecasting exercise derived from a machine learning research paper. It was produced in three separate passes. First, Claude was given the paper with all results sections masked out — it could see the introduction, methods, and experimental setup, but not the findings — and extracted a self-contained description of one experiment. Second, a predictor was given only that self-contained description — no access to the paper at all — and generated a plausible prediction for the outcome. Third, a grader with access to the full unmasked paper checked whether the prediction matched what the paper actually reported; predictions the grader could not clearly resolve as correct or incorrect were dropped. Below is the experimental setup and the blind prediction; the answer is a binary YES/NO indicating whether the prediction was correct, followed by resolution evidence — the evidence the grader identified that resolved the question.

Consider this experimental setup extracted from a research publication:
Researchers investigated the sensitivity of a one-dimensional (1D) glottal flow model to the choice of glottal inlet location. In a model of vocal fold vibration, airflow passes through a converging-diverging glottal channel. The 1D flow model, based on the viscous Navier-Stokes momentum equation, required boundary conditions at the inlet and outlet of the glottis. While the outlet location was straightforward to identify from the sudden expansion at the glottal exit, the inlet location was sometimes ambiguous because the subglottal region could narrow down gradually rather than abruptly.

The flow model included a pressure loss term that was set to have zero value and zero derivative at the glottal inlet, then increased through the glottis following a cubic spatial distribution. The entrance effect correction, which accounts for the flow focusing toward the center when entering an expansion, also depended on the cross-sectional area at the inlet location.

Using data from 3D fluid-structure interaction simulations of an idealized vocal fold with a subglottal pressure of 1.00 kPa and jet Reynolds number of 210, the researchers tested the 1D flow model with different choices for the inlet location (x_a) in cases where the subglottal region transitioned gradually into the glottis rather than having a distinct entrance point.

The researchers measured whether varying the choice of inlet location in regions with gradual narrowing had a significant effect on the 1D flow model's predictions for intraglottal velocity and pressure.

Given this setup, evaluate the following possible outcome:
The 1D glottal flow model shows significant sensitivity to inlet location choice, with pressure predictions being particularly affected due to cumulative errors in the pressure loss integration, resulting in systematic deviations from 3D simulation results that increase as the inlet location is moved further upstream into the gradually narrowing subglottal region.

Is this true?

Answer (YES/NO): NO